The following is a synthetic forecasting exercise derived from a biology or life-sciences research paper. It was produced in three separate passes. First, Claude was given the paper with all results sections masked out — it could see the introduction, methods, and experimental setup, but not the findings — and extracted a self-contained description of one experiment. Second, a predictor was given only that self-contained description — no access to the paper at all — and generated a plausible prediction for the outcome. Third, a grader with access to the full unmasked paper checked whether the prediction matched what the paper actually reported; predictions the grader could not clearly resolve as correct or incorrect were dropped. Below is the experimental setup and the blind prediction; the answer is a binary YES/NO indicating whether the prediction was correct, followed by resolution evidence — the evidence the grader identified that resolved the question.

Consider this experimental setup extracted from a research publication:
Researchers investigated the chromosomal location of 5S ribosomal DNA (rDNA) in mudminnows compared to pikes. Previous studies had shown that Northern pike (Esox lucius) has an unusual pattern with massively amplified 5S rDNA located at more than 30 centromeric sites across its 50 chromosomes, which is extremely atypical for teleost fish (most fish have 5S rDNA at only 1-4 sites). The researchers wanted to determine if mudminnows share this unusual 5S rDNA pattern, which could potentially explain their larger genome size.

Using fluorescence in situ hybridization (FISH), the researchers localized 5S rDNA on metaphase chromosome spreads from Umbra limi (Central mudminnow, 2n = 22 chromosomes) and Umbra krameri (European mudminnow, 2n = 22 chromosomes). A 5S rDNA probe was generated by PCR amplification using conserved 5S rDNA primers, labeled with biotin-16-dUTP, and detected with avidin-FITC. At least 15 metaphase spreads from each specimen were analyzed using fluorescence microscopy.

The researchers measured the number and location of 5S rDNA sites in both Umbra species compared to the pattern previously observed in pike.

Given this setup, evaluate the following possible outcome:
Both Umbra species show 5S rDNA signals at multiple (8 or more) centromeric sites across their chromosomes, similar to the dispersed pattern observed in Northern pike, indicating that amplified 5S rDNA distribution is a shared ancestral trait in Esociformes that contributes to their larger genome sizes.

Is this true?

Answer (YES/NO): NO